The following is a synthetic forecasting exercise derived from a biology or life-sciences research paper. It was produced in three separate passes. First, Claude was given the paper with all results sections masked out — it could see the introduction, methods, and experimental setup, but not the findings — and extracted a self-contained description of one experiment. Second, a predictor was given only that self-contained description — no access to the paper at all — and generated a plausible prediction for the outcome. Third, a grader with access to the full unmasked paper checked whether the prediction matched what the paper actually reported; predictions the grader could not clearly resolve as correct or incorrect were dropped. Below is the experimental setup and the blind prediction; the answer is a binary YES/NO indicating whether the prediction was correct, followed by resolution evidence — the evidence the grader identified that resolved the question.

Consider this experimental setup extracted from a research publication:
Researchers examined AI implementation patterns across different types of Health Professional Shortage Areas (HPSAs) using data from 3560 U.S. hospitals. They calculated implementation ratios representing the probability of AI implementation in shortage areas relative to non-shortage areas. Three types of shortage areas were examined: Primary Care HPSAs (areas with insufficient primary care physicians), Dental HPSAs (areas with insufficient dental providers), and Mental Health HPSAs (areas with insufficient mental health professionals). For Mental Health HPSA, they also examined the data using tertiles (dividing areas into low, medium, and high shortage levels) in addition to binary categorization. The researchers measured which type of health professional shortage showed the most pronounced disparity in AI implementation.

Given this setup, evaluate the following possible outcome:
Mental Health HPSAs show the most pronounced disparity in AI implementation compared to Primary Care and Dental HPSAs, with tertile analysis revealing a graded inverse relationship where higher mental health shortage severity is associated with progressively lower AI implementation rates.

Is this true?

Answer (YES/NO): NO